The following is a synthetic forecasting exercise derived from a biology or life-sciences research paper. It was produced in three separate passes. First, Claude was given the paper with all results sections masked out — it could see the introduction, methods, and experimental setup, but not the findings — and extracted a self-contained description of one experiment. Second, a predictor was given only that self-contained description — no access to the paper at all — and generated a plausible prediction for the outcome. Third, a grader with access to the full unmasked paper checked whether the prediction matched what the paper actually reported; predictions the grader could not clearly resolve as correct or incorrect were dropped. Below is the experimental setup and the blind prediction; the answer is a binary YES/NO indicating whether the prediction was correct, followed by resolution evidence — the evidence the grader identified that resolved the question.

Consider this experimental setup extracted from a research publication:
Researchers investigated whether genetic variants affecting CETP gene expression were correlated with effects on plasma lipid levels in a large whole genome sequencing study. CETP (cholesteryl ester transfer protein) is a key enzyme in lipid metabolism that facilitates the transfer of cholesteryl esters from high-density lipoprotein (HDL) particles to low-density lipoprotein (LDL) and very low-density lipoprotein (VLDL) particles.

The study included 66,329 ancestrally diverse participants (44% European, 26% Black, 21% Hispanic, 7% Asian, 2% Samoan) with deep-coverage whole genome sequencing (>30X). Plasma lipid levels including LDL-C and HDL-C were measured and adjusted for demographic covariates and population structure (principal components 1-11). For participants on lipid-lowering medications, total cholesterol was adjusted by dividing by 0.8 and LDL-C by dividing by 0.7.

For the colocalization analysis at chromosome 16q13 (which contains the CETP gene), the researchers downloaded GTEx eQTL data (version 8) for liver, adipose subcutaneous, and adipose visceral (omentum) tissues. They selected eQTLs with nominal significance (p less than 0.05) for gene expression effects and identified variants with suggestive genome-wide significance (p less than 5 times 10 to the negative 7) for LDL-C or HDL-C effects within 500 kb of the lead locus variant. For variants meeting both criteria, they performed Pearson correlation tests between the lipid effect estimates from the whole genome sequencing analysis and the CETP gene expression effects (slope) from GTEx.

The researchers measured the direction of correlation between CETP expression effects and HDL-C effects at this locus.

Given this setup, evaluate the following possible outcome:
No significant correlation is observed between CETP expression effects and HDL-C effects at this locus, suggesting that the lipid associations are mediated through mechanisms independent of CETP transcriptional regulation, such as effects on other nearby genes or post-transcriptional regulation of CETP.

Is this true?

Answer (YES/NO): NO